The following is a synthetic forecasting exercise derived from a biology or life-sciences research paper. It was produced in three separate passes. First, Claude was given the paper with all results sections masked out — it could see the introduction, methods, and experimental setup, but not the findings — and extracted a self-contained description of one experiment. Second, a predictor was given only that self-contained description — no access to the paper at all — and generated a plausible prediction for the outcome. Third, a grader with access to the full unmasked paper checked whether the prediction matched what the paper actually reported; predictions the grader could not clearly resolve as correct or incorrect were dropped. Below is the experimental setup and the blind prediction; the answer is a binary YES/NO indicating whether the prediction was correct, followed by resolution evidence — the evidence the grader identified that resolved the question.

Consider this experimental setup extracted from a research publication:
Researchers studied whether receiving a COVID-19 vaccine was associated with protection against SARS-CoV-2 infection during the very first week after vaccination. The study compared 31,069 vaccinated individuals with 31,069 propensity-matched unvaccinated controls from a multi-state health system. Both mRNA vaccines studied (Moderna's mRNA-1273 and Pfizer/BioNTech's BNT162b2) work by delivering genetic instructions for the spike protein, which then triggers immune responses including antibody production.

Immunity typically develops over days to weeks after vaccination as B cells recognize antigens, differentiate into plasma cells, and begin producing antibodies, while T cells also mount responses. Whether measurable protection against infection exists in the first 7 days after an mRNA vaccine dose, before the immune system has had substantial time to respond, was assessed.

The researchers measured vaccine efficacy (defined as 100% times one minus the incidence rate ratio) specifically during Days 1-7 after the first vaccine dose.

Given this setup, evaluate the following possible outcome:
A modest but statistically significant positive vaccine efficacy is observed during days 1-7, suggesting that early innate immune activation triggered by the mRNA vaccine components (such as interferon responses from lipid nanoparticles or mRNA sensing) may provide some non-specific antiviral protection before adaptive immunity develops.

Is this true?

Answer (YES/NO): YES